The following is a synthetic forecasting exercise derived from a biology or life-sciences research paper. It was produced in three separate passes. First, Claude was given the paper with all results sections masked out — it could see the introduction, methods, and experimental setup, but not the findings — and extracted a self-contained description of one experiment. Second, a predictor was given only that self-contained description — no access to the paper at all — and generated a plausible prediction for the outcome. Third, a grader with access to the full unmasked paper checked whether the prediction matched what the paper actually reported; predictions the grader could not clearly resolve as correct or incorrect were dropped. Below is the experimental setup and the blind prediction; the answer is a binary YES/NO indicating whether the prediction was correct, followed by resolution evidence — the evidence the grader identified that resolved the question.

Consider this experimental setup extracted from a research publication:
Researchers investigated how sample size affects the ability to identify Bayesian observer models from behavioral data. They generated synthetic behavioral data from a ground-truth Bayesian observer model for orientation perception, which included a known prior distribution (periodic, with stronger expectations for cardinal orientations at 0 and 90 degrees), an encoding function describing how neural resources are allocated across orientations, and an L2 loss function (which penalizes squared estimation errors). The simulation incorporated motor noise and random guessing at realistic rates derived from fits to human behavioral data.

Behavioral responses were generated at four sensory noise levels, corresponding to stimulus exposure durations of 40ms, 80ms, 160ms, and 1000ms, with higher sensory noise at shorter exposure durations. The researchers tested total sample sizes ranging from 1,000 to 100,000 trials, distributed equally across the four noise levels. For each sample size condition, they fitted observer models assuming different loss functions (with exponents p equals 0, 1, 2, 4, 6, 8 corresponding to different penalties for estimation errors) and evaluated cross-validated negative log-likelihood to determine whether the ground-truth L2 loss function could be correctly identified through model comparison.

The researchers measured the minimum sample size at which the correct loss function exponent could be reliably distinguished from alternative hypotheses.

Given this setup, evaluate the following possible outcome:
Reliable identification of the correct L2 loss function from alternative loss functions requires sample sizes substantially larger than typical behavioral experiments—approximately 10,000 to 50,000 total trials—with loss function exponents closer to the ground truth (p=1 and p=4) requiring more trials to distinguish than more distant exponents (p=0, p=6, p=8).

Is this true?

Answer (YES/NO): NO